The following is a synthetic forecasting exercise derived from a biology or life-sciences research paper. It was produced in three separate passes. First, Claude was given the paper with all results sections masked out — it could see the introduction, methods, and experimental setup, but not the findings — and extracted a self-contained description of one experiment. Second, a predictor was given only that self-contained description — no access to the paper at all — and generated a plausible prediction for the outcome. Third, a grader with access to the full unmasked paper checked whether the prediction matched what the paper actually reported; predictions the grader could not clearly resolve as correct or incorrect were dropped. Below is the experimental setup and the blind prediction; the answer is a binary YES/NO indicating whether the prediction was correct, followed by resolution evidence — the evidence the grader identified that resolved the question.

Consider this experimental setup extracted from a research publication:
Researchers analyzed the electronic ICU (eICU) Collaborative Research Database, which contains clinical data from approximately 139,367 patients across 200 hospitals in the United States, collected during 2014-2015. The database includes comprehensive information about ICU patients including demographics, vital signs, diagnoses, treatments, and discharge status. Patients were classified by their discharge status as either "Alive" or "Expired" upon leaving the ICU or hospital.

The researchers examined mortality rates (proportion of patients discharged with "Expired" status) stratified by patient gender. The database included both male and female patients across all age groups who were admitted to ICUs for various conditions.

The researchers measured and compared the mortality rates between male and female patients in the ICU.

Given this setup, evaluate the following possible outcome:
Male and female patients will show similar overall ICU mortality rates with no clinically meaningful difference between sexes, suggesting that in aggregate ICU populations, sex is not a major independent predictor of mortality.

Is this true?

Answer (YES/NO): YES